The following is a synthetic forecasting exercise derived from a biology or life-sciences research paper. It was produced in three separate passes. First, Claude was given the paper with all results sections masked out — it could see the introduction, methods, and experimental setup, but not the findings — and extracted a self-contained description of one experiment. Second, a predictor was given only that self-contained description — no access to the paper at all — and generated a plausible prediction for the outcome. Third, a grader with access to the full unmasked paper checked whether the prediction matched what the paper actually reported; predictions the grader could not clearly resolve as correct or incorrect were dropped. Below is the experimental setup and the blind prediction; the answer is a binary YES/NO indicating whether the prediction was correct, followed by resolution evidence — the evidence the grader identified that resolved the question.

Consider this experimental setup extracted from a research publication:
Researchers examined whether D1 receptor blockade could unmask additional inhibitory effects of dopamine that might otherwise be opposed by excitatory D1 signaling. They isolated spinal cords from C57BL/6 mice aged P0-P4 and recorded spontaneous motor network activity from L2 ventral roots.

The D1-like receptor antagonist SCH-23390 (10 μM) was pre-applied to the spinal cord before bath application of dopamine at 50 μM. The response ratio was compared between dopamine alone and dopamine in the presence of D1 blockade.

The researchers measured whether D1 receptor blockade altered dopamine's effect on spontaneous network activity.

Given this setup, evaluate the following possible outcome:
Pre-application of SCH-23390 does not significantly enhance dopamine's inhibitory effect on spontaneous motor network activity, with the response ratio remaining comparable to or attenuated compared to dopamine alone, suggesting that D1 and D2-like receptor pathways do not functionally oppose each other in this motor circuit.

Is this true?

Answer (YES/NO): NO